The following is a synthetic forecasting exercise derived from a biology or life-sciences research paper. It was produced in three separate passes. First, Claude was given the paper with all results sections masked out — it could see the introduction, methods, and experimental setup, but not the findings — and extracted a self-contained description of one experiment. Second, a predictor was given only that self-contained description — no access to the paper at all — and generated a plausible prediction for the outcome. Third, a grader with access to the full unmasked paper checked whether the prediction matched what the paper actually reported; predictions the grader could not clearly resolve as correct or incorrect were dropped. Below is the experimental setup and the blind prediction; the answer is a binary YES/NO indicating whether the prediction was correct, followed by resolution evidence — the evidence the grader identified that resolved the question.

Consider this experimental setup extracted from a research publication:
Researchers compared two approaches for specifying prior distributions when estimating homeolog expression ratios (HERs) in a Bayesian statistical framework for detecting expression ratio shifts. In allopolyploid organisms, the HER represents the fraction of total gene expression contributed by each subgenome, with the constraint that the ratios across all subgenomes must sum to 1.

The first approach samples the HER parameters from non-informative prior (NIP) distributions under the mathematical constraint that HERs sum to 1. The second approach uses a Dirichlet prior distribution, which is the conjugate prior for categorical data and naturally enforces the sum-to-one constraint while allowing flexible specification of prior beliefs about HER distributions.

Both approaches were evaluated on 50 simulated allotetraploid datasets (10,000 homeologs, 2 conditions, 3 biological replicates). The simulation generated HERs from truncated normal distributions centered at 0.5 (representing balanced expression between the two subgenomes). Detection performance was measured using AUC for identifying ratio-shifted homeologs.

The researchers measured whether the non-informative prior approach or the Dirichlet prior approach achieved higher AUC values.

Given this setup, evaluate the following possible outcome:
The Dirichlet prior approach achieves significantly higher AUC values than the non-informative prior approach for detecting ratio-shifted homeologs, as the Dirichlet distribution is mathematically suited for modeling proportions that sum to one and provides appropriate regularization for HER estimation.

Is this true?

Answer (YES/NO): NO